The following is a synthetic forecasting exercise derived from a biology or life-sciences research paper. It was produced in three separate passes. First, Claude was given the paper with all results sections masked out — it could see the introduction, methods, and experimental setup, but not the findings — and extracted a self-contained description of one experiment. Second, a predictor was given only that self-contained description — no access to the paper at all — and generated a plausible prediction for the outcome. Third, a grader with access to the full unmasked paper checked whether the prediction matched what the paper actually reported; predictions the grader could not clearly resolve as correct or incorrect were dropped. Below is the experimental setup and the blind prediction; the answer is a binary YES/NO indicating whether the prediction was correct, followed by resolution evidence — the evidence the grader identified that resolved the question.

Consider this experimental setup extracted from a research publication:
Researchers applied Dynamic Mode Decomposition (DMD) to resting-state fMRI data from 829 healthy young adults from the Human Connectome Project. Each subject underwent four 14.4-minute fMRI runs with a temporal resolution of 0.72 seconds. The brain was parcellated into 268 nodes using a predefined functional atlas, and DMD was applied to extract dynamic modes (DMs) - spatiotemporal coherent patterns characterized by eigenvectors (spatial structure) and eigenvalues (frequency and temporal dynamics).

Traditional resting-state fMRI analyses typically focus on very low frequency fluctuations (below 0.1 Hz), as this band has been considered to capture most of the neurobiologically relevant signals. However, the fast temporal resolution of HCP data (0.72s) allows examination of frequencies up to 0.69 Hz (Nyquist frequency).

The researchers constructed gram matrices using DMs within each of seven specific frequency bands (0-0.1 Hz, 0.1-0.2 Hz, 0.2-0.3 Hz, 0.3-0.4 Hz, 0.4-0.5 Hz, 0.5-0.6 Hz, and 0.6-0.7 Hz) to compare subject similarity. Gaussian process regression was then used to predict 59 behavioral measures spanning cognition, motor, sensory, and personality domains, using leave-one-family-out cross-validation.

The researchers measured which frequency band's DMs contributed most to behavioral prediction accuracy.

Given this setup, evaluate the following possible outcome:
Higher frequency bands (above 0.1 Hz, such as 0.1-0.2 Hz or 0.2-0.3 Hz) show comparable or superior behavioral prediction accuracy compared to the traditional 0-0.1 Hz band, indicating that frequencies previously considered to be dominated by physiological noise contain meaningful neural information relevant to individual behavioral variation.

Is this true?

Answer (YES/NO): NO